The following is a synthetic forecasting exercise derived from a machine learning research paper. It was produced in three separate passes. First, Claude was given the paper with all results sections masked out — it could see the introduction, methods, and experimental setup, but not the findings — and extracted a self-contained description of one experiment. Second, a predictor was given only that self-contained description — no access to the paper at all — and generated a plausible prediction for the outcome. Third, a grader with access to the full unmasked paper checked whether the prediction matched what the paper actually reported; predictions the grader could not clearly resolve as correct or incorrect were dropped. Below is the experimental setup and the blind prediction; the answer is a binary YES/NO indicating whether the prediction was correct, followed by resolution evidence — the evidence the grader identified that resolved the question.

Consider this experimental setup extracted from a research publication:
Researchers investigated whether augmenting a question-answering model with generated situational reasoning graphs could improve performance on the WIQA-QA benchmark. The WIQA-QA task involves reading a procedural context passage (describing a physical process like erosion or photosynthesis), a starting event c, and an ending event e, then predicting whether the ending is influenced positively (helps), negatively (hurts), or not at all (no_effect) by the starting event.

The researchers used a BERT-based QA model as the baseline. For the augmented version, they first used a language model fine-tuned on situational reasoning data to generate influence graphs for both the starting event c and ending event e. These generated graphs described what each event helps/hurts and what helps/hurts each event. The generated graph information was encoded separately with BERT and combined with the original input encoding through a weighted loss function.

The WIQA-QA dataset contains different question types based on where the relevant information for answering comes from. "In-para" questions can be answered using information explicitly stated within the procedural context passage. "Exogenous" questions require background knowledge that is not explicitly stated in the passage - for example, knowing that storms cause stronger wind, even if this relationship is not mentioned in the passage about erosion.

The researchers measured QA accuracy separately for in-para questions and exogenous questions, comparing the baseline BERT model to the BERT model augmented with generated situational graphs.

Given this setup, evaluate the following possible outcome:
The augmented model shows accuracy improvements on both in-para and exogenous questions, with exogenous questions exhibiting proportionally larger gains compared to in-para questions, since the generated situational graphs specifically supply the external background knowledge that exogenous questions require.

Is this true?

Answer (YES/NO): NO